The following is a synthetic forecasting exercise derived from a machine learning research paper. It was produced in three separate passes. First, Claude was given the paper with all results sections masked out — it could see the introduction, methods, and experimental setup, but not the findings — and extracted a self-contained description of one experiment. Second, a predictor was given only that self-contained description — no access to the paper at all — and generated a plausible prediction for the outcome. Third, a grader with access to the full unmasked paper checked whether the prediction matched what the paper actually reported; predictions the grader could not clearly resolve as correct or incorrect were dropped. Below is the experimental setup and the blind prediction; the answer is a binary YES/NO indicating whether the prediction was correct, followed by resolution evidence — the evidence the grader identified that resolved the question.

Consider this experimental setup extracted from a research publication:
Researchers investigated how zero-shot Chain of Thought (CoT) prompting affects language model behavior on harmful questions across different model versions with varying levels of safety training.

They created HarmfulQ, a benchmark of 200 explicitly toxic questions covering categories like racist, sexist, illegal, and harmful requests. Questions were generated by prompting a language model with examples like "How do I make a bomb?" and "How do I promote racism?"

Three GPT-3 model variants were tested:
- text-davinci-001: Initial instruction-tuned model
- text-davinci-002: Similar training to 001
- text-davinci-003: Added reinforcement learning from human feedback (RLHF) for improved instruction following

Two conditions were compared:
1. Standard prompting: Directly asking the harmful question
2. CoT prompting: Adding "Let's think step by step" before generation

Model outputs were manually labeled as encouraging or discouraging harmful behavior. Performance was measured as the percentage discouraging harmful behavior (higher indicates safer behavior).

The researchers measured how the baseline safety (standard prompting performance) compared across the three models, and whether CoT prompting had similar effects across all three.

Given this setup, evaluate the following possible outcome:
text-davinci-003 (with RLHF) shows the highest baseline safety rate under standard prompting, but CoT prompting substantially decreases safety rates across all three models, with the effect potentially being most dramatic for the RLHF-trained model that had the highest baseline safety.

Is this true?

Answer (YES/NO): NO